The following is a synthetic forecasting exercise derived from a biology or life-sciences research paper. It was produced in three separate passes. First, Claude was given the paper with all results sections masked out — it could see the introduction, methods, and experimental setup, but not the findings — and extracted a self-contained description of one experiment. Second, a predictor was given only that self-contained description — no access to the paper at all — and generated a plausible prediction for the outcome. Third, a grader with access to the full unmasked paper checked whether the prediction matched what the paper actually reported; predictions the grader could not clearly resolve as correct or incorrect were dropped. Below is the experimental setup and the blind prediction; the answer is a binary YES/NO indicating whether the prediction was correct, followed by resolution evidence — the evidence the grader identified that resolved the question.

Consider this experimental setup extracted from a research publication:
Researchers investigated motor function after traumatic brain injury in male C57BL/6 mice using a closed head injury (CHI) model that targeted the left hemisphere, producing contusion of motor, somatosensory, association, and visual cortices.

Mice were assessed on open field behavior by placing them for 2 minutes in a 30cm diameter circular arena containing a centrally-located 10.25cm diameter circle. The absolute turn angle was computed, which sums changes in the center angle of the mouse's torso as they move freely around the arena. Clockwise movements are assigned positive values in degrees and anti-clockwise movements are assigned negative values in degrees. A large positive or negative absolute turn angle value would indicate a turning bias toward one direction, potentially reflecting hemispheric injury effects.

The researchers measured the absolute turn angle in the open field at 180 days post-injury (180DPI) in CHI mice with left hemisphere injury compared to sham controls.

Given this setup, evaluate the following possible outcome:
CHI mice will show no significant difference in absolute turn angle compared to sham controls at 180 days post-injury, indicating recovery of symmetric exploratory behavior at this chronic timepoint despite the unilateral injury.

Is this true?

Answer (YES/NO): NO